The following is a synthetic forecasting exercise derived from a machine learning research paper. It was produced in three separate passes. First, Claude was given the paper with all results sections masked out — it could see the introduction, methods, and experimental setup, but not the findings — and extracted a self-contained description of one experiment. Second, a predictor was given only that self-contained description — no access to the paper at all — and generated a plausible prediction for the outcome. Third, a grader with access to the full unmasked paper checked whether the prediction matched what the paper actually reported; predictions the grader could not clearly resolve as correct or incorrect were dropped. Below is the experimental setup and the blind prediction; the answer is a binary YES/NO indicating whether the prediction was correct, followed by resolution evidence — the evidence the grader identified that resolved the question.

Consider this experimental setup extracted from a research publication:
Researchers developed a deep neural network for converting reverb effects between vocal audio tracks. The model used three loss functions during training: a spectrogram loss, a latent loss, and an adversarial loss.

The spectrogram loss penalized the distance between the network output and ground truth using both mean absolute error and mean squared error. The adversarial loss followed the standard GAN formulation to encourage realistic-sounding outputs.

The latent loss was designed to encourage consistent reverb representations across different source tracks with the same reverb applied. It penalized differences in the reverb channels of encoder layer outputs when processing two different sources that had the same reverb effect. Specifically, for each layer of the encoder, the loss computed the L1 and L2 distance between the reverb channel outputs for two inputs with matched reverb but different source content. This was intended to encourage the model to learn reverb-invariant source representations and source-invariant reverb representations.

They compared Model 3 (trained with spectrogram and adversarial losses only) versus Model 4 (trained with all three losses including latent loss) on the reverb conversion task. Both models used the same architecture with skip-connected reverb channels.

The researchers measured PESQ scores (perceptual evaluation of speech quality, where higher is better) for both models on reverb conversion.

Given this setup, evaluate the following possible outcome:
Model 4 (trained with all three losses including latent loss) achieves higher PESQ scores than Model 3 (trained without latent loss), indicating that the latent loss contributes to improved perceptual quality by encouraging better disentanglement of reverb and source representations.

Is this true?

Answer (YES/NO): YES